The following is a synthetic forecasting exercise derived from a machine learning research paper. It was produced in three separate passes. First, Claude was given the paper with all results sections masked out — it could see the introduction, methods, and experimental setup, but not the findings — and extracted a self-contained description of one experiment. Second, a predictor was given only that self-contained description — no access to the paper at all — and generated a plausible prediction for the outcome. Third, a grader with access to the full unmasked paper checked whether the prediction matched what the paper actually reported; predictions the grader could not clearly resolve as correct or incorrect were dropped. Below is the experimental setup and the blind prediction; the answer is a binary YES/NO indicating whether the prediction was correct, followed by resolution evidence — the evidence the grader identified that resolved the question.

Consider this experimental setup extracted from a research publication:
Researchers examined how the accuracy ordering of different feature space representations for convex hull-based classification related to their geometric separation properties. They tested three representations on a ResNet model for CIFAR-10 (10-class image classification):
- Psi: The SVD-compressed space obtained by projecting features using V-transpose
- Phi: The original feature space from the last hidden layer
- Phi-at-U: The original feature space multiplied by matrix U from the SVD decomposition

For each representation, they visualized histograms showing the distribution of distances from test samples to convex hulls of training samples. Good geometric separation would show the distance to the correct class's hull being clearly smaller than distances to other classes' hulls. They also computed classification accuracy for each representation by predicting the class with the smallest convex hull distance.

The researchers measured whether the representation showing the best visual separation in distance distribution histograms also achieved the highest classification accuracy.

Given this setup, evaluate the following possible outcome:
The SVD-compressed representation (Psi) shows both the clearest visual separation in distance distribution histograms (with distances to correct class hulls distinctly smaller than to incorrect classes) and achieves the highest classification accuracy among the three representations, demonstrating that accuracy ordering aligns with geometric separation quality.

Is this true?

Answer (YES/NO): YES